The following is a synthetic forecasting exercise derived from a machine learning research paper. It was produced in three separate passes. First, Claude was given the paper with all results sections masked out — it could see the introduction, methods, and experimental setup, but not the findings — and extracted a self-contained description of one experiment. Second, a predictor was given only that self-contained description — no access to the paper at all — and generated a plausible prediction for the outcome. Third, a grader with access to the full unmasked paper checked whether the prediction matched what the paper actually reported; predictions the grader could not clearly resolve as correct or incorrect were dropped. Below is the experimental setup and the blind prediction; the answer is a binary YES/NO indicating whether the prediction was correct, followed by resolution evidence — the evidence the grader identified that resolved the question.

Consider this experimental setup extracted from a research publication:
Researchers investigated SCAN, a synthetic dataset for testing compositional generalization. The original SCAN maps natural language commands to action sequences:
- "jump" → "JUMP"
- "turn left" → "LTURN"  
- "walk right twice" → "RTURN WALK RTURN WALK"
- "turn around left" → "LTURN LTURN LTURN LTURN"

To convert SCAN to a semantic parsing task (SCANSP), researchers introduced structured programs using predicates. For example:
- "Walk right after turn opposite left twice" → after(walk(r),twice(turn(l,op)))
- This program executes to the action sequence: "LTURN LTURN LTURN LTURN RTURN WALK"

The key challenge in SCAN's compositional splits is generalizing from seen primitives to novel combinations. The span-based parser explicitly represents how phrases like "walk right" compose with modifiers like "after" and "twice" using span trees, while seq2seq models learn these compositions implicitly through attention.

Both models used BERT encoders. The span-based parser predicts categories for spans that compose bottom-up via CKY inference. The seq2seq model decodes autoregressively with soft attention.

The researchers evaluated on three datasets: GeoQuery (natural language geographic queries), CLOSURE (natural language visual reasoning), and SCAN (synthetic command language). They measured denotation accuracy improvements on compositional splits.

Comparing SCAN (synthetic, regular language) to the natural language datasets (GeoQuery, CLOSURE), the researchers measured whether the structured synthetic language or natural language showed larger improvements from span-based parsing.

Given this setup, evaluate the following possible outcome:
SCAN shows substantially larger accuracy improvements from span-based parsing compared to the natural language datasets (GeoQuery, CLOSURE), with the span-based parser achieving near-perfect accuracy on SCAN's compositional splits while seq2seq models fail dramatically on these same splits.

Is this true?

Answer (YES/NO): NO